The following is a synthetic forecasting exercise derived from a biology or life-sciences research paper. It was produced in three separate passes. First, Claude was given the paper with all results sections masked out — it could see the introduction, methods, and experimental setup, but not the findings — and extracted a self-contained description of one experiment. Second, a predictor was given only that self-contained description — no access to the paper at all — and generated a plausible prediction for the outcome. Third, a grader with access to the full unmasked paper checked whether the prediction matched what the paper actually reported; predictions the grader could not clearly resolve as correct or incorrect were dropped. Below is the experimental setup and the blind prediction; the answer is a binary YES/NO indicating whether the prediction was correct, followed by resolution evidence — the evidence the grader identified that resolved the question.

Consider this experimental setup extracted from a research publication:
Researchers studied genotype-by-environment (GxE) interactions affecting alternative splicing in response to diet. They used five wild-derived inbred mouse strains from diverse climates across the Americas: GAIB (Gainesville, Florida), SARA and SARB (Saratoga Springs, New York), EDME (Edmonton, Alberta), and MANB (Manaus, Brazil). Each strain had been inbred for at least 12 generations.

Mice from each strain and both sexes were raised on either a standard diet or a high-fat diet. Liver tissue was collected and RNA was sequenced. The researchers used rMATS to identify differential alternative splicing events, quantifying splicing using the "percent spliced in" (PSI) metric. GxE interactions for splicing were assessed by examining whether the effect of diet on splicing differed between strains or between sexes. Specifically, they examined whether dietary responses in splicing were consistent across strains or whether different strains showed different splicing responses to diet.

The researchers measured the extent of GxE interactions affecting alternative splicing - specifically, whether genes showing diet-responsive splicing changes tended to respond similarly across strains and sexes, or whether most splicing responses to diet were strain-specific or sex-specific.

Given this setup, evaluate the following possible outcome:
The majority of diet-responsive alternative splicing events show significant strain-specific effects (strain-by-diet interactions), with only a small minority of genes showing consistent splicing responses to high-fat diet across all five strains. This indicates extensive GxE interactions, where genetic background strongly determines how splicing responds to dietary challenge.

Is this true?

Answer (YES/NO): YES